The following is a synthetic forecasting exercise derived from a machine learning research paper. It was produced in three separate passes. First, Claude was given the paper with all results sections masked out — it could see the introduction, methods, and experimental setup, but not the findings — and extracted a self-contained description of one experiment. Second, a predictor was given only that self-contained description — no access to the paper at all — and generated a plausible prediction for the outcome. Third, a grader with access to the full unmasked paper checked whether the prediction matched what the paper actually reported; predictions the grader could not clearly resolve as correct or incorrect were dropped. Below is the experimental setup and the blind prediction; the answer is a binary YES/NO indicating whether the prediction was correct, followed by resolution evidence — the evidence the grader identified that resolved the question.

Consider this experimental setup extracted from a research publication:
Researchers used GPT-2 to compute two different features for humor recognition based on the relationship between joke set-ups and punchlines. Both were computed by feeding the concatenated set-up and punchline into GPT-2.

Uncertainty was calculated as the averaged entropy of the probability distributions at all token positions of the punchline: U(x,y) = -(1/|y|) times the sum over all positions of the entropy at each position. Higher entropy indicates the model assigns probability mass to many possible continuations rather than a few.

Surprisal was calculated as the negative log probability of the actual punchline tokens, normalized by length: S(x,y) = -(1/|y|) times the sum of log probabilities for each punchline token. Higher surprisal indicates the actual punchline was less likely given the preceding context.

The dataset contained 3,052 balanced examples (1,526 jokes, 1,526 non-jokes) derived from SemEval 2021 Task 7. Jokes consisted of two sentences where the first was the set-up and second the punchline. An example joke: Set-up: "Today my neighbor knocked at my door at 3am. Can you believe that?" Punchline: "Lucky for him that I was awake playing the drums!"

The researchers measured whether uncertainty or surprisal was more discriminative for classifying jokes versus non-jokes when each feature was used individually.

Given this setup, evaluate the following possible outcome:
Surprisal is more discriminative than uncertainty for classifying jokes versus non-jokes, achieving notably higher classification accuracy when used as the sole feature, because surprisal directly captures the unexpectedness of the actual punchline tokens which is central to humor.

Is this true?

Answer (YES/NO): NO